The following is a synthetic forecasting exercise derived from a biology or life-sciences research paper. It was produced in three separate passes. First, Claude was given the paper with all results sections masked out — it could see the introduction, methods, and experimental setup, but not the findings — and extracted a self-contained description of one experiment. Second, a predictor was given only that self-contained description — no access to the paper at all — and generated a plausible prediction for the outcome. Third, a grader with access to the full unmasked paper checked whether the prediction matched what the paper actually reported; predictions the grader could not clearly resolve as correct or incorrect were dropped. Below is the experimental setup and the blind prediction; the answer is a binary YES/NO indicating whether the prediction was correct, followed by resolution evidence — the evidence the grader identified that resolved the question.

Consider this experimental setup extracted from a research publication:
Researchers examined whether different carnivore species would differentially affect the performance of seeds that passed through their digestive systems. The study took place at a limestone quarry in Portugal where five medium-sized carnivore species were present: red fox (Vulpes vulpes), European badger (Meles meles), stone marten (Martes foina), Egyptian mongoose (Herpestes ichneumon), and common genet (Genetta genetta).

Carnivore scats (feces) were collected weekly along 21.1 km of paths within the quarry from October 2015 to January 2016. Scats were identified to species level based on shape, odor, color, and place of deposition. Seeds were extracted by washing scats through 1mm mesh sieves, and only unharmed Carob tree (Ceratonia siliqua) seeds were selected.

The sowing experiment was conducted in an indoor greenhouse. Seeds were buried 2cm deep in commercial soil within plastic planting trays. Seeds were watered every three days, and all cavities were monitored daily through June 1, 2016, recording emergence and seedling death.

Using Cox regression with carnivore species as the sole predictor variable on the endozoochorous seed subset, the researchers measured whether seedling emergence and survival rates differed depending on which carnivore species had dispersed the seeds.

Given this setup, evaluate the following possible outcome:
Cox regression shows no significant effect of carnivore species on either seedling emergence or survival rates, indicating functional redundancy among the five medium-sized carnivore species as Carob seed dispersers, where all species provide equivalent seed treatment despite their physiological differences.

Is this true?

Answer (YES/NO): NO